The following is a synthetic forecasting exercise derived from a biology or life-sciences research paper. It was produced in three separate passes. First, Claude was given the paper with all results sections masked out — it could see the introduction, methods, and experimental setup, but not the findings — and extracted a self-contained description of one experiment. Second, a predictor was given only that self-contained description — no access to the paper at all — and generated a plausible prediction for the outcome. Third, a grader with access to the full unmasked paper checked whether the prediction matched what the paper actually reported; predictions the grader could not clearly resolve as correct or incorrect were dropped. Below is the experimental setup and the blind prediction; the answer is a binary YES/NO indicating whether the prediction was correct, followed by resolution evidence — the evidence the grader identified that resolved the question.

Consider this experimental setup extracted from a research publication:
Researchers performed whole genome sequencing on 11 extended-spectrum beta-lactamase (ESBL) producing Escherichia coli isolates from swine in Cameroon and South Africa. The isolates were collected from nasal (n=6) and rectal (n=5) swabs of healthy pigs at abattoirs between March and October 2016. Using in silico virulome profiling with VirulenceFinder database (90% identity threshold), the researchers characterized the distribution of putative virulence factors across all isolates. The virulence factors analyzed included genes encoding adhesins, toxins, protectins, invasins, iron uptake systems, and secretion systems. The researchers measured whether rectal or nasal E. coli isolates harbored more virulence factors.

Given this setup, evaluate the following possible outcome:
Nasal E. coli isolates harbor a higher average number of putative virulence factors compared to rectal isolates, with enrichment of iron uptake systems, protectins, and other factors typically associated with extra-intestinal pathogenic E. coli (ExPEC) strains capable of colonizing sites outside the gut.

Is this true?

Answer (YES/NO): NO